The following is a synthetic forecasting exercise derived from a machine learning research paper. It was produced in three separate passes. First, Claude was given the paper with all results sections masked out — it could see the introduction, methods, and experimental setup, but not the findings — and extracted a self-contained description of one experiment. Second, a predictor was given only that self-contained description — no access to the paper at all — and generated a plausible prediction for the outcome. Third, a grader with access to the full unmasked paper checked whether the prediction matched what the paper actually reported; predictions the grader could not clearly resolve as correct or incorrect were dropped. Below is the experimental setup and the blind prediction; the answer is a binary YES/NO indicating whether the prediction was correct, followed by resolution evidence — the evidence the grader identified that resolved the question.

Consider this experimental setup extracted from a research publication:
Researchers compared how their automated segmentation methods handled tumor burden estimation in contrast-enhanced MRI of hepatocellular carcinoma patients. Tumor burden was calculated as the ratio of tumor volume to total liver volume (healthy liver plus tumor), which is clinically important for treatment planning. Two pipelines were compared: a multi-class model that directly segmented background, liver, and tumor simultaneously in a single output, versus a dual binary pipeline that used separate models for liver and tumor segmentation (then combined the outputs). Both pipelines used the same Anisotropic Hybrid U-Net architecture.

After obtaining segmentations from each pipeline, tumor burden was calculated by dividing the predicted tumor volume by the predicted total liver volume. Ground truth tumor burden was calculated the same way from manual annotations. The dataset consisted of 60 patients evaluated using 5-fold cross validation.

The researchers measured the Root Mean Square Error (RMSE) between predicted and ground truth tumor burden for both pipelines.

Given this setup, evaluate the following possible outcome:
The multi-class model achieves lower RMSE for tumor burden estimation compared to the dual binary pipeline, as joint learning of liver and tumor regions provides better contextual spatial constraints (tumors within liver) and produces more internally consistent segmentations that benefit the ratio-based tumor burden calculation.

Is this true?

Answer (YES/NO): NO